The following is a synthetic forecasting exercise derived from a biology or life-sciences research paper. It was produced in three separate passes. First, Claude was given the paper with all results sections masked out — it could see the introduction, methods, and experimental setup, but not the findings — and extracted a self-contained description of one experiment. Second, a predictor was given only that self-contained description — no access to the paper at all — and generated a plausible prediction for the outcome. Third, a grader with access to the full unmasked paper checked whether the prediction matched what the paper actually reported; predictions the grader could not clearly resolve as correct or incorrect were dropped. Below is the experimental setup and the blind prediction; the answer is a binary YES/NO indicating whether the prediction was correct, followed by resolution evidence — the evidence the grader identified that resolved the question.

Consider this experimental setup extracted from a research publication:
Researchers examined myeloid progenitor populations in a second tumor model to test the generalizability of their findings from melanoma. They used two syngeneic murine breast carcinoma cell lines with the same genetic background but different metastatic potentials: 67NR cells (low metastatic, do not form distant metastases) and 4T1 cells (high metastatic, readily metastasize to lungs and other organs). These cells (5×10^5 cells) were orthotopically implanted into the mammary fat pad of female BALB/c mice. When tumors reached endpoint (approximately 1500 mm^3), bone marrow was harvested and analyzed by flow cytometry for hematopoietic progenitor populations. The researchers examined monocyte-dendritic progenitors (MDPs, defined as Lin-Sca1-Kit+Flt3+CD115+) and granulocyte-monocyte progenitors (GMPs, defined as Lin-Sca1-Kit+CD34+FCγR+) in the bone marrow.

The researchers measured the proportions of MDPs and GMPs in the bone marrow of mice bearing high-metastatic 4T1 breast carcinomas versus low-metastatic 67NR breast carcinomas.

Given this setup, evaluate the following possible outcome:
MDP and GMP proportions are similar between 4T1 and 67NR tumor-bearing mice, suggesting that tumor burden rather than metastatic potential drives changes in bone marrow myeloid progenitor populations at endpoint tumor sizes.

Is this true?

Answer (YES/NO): NO